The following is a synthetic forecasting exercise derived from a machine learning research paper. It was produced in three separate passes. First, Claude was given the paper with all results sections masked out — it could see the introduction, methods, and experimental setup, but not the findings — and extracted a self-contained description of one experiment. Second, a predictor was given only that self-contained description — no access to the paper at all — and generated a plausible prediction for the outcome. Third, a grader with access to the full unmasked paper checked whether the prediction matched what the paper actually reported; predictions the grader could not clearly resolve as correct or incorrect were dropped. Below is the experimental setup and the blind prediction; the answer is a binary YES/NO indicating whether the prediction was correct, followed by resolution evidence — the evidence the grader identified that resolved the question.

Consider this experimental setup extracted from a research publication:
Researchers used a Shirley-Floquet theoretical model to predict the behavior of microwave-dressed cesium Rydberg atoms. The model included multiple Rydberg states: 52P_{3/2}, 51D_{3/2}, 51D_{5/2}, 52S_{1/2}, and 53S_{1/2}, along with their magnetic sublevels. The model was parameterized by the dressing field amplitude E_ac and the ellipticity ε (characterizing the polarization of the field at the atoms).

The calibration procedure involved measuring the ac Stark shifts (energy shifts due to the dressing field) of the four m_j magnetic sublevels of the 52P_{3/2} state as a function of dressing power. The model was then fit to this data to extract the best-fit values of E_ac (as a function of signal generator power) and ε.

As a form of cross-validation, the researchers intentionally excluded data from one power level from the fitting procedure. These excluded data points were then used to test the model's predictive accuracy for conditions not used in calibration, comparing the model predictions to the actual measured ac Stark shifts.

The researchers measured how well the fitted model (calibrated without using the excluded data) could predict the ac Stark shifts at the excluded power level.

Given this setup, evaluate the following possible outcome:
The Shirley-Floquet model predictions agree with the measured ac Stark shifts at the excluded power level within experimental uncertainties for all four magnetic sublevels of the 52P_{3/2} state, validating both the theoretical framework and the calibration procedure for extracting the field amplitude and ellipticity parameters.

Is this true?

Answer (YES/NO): NO